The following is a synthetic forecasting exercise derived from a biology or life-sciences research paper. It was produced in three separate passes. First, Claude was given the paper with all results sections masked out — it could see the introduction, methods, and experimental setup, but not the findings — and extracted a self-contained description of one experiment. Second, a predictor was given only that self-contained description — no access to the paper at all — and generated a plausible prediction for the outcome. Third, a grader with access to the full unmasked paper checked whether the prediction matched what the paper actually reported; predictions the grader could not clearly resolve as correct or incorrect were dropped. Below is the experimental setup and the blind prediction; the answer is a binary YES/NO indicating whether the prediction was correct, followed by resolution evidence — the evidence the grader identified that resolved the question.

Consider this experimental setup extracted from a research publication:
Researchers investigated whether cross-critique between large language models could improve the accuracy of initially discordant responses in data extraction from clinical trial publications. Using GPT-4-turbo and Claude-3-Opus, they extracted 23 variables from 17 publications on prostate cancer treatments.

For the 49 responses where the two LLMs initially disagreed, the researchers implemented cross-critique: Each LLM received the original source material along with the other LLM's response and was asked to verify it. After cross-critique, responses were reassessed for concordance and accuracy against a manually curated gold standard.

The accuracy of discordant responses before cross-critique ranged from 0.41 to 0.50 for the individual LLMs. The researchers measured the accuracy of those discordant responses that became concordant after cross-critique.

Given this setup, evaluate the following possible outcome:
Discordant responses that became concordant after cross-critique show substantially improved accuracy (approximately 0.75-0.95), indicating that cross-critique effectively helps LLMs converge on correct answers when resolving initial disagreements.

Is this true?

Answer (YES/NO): YES